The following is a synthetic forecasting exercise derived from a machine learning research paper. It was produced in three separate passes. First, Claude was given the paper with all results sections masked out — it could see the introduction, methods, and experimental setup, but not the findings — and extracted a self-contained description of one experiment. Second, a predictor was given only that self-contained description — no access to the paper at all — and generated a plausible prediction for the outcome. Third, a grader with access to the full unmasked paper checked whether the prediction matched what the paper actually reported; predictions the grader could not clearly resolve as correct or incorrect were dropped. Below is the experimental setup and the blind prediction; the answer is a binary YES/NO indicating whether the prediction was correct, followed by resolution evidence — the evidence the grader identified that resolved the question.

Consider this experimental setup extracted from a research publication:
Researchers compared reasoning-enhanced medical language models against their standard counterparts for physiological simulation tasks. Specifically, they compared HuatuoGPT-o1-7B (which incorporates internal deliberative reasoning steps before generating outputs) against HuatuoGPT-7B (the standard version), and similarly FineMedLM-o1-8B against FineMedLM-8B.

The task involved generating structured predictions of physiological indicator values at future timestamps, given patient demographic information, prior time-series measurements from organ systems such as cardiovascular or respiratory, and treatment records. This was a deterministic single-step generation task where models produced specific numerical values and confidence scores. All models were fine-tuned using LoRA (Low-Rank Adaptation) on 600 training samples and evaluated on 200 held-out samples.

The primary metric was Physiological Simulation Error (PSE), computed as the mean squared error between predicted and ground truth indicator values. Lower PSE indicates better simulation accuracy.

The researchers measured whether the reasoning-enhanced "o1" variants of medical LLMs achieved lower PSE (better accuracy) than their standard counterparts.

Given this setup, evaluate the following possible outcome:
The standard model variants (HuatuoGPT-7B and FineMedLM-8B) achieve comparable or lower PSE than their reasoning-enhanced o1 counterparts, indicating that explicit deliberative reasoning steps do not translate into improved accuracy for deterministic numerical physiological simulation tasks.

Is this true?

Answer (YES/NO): NO